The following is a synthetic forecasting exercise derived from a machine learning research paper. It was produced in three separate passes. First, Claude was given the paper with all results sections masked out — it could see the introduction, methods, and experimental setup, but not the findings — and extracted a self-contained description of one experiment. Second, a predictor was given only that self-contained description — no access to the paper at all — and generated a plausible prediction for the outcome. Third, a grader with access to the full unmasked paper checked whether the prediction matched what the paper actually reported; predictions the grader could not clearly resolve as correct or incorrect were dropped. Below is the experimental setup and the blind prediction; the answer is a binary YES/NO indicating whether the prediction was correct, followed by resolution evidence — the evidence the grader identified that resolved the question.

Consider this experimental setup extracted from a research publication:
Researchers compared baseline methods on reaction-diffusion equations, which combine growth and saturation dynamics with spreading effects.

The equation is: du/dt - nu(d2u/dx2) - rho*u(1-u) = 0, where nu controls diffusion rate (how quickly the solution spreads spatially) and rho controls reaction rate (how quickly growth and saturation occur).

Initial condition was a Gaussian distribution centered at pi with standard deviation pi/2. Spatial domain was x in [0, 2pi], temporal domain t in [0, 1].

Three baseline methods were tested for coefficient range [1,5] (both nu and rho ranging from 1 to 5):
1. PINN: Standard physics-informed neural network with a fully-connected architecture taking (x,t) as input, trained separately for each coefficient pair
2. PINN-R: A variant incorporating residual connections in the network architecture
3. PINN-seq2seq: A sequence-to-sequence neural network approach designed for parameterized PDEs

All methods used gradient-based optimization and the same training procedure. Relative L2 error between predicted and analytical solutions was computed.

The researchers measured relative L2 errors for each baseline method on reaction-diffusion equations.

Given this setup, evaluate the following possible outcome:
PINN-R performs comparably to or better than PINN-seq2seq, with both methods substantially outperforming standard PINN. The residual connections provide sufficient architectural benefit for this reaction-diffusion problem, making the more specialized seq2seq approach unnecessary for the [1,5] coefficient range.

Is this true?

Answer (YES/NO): NO